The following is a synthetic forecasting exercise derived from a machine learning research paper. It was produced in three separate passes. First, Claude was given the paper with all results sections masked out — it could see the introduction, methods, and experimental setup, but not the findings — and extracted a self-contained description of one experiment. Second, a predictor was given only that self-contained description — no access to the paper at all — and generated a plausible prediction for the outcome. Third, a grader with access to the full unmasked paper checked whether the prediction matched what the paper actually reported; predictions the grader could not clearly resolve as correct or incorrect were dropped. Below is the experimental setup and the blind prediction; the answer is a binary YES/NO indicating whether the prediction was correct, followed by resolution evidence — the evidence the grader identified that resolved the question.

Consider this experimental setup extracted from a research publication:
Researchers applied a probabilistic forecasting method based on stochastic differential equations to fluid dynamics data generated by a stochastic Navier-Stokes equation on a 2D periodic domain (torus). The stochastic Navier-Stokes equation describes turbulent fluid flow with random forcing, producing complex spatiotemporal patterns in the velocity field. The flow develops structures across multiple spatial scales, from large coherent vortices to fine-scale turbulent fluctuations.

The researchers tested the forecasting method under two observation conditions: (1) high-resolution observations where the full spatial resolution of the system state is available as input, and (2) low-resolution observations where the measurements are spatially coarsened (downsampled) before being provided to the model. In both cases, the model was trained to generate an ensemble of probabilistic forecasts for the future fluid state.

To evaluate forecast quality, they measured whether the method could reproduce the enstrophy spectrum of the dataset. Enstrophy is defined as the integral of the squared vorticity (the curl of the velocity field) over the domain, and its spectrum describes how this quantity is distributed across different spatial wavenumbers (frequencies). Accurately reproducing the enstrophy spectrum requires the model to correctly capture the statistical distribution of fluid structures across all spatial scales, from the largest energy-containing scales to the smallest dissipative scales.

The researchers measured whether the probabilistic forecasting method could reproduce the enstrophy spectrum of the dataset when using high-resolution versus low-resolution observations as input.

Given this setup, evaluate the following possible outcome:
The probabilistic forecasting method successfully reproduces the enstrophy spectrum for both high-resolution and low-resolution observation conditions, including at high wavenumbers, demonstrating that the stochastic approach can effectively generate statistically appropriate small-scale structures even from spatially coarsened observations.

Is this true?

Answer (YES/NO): YES